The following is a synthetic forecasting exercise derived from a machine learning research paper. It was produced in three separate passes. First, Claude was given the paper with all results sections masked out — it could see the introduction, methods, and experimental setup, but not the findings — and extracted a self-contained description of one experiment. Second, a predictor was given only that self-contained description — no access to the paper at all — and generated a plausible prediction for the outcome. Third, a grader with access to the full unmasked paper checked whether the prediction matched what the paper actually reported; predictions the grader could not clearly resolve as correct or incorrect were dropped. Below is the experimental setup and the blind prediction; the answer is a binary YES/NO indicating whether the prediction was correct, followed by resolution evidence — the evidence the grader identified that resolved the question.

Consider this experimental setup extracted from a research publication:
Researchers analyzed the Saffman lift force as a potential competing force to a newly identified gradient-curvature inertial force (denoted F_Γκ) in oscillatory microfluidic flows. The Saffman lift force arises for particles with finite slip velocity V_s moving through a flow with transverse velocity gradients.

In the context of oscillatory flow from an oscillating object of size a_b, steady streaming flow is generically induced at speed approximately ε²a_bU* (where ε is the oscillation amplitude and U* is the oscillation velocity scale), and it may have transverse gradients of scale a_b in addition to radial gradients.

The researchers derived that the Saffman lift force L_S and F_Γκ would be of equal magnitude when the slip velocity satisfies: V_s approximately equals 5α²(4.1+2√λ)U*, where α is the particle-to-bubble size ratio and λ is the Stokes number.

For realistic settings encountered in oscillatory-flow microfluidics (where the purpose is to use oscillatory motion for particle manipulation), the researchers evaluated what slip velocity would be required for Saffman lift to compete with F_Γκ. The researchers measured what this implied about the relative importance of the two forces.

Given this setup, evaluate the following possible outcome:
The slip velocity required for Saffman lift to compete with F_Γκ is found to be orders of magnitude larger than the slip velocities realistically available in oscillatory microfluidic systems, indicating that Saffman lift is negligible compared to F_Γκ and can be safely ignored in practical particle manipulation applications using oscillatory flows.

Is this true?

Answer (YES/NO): NO